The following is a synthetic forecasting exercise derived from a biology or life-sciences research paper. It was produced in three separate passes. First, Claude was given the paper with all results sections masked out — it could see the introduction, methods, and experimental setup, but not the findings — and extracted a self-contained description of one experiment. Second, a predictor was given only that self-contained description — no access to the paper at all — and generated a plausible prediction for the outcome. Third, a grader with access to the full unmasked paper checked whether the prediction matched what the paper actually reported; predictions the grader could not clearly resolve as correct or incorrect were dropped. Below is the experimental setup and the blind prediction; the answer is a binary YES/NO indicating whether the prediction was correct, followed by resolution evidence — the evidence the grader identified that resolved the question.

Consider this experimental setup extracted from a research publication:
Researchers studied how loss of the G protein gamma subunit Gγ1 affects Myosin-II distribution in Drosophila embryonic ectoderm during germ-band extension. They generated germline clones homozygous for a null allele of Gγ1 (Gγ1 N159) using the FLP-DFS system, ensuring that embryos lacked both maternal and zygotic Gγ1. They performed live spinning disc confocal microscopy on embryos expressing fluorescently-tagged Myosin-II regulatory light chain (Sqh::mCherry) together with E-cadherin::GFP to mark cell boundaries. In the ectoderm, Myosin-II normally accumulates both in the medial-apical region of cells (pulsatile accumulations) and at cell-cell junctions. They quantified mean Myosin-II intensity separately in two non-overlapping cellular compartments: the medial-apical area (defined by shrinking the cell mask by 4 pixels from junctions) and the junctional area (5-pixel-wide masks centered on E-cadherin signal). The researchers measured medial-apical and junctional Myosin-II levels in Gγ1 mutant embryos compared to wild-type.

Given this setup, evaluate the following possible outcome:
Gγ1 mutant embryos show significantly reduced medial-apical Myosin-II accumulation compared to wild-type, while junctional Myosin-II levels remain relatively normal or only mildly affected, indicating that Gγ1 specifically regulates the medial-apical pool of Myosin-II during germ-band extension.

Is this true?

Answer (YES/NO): NO